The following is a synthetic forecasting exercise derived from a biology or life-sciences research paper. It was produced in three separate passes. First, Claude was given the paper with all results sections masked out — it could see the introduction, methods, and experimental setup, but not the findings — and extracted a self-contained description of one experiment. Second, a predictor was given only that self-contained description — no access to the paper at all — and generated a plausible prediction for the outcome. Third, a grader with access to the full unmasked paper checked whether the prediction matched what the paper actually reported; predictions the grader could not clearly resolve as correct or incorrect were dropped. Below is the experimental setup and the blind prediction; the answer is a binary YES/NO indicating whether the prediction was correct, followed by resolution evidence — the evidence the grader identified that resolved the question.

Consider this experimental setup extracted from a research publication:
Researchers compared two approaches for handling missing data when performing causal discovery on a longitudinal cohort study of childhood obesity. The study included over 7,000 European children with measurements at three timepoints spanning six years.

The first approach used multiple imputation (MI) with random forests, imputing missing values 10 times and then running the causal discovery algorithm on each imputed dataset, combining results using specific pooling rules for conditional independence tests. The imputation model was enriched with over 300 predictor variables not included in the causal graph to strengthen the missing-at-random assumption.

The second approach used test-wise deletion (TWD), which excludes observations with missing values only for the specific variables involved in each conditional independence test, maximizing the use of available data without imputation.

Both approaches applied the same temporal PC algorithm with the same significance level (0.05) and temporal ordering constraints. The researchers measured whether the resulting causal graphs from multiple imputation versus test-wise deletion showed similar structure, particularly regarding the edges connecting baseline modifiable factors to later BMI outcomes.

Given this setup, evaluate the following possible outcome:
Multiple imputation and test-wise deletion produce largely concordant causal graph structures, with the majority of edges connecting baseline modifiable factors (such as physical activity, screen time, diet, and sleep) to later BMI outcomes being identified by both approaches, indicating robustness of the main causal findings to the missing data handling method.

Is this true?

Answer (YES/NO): NO